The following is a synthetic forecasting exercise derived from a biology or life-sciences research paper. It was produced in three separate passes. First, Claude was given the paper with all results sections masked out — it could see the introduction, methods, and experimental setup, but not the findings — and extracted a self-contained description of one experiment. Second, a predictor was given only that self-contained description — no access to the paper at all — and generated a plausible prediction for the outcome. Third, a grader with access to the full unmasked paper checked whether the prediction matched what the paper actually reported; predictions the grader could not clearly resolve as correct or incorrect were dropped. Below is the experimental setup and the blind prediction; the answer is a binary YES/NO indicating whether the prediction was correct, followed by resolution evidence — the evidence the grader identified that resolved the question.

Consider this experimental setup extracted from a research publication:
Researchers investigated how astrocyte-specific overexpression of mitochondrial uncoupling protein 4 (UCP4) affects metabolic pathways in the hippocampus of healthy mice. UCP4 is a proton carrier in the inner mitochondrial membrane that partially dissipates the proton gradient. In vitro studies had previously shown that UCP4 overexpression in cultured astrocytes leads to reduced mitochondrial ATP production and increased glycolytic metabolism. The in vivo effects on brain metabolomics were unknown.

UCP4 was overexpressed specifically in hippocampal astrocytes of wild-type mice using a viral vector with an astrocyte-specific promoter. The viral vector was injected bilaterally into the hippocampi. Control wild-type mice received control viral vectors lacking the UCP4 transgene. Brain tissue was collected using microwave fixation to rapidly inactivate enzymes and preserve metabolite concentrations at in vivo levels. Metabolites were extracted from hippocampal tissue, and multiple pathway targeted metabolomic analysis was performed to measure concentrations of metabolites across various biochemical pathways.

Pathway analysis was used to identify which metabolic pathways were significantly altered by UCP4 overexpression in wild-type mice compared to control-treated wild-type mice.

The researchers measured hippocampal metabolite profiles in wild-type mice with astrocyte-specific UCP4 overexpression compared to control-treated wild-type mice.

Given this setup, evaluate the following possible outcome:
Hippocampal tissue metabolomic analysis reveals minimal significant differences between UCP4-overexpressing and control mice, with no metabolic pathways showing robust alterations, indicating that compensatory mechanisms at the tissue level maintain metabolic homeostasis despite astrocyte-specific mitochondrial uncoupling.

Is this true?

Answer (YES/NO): YES